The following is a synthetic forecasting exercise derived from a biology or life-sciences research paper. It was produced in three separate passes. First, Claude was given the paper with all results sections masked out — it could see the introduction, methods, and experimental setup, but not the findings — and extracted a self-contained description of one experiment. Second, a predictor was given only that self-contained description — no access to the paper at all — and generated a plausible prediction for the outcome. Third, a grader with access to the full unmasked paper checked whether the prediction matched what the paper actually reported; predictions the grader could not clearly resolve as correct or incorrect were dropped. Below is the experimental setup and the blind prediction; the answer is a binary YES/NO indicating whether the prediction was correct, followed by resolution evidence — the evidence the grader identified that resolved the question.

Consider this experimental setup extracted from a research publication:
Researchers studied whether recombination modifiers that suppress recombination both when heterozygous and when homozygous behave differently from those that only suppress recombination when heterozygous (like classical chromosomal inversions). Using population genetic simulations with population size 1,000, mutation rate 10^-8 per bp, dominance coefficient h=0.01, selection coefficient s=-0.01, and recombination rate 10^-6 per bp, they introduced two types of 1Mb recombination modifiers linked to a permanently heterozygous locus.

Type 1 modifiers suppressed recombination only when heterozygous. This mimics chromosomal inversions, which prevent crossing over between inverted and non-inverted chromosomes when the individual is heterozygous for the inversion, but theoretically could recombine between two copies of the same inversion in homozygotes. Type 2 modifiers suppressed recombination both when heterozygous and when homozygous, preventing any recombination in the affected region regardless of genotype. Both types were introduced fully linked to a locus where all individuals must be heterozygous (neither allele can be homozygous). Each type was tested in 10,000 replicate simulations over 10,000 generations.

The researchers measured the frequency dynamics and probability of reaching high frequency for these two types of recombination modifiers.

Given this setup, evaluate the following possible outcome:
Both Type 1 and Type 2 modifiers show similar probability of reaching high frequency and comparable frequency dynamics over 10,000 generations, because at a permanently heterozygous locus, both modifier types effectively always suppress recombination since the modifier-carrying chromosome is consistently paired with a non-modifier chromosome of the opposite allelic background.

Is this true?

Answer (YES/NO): YES